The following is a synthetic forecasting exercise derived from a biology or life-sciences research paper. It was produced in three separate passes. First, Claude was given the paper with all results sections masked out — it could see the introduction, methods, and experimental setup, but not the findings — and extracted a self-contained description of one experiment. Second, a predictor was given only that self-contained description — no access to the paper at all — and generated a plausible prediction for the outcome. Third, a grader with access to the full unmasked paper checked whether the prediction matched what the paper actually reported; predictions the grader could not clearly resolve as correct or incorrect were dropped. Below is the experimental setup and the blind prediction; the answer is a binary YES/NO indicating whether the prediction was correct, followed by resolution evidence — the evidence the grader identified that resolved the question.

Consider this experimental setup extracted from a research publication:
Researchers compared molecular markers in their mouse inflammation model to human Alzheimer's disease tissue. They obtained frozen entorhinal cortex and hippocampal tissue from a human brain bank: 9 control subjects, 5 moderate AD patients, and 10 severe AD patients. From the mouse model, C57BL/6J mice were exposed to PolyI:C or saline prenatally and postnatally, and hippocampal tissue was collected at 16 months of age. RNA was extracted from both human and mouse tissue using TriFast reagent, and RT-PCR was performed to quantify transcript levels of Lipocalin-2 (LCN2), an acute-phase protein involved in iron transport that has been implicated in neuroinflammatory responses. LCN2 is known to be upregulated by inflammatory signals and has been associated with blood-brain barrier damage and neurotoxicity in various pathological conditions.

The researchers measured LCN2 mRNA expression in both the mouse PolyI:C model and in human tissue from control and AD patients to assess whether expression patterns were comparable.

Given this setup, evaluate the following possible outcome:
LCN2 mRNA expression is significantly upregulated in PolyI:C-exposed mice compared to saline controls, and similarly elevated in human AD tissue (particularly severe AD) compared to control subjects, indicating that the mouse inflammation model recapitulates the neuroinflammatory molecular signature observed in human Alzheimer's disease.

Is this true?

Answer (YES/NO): NO